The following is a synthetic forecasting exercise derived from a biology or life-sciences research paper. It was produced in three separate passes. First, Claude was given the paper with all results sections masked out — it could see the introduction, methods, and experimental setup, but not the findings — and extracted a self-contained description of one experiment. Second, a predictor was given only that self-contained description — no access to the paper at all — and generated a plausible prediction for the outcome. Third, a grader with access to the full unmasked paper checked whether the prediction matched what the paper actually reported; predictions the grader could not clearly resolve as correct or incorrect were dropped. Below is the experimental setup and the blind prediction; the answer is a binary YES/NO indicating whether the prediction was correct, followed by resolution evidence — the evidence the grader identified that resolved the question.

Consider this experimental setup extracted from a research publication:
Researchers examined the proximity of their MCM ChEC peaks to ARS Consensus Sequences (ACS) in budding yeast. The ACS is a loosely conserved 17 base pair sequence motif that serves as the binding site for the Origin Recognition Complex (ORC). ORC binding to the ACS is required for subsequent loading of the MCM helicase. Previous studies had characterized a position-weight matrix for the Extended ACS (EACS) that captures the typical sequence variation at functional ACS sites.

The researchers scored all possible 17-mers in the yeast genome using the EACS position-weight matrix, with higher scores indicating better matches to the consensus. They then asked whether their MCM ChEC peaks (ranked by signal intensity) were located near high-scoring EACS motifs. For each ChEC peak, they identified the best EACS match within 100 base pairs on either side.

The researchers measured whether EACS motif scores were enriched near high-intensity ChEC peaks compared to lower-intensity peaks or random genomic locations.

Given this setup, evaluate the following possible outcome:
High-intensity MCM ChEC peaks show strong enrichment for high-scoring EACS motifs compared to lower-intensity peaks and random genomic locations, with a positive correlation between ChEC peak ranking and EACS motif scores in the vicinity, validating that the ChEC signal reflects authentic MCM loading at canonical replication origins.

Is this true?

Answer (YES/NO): YES